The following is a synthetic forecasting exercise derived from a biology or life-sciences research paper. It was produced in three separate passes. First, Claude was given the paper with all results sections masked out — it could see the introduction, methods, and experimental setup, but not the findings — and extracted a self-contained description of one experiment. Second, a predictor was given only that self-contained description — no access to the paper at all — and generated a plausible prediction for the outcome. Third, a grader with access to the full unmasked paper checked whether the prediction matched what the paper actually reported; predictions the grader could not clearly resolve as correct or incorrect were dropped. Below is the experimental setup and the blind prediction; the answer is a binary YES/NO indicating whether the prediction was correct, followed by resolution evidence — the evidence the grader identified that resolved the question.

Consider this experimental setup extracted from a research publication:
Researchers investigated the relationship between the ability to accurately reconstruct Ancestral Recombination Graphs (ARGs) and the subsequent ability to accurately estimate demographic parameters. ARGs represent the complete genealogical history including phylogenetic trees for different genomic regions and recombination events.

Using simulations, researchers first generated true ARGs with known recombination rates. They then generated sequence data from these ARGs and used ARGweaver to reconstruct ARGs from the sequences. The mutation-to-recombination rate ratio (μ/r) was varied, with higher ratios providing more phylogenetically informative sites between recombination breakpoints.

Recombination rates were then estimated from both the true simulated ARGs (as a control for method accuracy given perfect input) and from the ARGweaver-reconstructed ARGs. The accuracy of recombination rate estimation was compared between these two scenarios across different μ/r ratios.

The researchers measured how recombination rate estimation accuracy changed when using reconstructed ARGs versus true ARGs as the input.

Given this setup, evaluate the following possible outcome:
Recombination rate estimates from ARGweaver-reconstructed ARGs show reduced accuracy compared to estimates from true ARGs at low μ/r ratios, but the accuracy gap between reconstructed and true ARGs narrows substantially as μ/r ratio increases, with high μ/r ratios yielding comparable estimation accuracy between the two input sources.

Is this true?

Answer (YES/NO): YES